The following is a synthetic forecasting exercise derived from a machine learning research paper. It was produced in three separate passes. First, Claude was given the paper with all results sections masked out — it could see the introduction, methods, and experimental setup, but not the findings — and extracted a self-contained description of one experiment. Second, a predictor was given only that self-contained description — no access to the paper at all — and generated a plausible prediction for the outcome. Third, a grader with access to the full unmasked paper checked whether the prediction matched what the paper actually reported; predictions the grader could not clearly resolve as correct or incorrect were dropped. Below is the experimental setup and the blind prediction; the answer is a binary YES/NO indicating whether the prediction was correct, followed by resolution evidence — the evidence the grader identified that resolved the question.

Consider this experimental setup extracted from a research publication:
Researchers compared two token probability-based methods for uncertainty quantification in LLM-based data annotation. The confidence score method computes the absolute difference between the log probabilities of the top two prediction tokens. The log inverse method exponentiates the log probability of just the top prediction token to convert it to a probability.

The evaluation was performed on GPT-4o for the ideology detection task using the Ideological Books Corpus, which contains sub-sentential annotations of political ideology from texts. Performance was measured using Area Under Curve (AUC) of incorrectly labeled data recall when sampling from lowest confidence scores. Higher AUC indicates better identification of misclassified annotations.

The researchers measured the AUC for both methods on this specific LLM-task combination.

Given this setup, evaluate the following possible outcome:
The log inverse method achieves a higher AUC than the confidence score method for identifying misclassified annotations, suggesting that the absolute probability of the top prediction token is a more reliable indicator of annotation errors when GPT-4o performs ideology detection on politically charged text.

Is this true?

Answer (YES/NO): NO